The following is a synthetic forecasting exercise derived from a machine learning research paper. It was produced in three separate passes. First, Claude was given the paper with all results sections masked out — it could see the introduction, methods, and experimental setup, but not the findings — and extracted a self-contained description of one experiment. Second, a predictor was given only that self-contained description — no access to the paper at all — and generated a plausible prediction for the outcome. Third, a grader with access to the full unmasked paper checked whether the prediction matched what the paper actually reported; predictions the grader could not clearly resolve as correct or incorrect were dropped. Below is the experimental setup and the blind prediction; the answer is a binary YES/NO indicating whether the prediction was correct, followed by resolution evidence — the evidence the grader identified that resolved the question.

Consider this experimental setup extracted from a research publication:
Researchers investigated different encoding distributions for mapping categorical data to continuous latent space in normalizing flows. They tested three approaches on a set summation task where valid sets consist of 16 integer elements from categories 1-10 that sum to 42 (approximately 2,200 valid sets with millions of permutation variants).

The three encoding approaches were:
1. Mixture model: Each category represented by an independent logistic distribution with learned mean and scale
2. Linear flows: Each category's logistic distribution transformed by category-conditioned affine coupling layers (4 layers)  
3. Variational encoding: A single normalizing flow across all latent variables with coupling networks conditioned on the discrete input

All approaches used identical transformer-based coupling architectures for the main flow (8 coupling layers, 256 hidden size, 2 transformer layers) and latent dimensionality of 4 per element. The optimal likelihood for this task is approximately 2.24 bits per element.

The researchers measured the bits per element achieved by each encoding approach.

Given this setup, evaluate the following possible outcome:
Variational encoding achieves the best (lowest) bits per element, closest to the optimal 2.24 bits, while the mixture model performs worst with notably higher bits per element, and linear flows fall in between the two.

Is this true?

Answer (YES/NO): NO